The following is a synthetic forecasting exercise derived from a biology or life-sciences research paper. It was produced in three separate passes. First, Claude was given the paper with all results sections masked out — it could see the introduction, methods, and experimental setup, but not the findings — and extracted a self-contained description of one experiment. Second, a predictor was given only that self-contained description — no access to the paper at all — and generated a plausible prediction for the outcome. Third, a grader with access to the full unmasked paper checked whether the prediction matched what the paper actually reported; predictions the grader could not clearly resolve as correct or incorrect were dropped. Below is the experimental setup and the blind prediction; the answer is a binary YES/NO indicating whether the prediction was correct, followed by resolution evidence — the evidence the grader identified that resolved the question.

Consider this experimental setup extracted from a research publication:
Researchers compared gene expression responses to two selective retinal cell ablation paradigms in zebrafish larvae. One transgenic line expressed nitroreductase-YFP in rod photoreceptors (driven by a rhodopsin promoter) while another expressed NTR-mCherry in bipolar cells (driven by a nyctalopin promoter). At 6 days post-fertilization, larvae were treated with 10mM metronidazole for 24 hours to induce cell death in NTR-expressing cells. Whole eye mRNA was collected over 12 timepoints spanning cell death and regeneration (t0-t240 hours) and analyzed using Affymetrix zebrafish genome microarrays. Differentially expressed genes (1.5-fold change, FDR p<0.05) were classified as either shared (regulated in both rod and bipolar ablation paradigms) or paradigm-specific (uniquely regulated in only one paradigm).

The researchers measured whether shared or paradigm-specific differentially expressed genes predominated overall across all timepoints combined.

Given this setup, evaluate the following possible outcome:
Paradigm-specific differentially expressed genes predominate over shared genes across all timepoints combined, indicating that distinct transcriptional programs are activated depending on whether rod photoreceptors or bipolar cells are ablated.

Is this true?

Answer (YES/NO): YES